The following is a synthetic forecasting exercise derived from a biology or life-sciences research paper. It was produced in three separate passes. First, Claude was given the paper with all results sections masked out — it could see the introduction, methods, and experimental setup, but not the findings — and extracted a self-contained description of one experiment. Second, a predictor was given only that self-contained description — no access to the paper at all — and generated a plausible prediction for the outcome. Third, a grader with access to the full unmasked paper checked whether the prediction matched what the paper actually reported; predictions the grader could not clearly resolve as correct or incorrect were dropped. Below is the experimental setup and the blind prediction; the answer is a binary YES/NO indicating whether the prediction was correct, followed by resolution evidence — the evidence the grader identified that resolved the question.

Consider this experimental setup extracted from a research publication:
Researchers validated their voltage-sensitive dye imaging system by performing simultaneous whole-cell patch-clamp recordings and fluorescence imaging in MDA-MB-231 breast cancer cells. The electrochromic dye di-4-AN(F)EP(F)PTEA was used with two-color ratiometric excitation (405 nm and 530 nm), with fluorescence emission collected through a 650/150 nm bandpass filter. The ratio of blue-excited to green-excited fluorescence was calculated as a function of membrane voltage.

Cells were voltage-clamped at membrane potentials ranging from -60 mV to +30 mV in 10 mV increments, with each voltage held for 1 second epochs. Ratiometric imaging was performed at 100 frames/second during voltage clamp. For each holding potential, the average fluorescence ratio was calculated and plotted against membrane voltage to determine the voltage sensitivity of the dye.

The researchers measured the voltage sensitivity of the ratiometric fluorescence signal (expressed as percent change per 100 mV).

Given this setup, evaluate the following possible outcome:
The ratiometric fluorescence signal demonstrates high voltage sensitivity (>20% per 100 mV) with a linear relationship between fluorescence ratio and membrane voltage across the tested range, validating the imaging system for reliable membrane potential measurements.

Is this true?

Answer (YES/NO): NO